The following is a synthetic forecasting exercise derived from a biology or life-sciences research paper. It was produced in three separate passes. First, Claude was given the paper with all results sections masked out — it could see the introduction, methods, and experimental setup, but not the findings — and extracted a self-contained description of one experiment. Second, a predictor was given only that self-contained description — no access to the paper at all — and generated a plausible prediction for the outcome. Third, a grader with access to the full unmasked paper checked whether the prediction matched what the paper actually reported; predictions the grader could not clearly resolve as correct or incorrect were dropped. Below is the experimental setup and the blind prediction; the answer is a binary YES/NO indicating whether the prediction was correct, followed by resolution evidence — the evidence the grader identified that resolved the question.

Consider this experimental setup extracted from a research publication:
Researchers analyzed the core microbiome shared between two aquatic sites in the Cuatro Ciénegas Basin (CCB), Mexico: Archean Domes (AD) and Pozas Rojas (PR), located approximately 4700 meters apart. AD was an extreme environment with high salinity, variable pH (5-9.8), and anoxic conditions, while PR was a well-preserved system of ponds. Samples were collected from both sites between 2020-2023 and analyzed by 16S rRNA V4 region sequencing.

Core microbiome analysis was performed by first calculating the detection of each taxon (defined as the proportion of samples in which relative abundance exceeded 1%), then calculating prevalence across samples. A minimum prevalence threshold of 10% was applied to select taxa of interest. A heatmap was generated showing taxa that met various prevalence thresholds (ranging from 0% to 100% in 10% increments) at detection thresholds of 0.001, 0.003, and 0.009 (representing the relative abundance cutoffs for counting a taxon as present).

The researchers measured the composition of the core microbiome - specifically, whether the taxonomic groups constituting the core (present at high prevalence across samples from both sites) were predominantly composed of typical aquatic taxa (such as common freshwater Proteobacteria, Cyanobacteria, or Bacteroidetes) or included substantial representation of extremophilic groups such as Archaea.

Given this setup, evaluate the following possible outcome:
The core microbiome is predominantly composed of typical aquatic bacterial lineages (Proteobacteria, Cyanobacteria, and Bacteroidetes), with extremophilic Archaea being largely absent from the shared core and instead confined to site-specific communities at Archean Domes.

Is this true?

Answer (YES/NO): NO